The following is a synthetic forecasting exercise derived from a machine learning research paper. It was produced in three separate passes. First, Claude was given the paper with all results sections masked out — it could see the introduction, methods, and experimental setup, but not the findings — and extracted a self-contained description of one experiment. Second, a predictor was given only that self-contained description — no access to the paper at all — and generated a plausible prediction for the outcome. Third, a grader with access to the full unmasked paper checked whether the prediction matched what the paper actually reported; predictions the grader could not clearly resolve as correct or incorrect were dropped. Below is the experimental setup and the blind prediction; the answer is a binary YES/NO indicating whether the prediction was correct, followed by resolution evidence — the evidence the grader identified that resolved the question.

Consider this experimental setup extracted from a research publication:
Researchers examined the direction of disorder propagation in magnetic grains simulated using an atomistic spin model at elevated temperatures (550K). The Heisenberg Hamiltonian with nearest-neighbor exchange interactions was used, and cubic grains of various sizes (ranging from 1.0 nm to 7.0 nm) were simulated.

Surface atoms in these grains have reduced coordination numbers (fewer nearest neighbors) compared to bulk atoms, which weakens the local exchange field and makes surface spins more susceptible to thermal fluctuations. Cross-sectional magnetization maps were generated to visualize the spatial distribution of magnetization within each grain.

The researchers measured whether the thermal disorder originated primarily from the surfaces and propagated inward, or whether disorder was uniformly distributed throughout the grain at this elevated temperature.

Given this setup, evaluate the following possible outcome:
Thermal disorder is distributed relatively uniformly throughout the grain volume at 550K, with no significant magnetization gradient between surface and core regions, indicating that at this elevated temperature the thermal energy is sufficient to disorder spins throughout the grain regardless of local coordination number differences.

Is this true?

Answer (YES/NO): NO